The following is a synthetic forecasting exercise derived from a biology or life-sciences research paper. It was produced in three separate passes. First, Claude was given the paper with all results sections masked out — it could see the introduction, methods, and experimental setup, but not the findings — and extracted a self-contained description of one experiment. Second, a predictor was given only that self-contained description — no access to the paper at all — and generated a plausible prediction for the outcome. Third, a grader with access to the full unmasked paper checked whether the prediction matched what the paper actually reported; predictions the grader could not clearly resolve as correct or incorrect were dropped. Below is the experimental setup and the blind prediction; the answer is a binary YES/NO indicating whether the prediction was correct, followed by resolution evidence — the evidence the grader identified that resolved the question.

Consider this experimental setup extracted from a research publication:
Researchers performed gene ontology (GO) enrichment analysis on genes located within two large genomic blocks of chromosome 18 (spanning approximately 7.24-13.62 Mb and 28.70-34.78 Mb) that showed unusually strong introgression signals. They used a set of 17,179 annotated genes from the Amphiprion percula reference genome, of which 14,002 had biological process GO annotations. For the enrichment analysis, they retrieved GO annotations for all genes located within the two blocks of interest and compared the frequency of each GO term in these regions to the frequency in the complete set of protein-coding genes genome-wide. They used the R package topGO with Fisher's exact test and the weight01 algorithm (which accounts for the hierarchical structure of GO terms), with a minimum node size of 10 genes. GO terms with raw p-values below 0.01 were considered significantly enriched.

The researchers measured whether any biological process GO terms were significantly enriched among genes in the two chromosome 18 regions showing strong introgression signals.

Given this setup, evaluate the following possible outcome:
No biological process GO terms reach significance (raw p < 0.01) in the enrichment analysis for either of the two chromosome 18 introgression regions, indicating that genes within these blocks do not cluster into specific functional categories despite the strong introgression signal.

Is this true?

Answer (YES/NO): NO